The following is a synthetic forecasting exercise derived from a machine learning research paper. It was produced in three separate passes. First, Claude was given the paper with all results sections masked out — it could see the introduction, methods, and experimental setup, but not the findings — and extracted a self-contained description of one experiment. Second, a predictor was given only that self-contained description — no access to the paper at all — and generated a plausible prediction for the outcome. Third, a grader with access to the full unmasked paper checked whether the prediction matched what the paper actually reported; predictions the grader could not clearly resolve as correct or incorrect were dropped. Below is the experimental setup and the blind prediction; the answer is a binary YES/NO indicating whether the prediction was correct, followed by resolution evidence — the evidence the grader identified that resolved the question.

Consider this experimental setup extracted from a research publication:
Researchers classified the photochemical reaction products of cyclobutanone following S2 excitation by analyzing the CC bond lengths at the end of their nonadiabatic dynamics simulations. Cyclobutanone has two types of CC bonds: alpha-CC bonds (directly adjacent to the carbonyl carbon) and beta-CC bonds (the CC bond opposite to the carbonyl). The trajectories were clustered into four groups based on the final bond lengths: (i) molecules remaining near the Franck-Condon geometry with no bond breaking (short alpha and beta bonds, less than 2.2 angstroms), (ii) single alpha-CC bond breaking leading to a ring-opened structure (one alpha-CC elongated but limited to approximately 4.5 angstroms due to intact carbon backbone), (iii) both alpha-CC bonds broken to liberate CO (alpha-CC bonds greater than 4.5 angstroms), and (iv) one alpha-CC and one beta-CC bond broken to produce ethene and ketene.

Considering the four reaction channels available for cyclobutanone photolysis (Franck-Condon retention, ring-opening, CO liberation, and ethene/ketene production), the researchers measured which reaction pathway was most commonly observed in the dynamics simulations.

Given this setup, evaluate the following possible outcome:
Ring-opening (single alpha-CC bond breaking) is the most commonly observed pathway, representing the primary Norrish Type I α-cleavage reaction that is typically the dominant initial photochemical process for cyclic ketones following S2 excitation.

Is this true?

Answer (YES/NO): YES